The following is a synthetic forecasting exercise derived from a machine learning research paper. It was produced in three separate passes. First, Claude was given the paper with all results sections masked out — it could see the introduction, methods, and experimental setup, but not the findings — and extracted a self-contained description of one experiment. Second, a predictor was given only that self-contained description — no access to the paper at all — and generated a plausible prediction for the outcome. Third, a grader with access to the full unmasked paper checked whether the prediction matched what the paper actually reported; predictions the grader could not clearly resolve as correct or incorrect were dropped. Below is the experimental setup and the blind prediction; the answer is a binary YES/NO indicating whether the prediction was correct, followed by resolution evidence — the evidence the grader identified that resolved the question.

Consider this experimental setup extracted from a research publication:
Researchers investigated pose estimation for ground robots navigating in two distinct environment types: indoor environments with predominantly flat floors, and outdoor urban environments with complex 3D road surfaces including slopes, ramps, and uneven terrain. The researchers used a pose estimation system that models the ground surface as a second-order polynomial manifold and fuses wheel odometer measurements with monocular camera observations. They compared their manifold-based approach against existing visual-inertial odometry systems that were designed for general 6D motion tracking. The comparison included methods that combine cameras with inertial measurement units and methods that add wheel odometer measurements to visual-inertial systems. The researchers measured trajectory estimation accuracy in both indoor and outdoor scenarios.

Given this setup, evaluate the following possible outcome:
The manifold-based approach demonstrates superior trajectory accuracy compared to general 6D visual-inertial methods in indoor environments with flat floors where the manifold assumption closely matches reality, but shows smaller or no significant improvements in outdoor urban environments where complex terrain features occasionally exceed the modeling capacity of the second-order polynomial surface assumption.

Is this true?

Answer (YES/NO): NO